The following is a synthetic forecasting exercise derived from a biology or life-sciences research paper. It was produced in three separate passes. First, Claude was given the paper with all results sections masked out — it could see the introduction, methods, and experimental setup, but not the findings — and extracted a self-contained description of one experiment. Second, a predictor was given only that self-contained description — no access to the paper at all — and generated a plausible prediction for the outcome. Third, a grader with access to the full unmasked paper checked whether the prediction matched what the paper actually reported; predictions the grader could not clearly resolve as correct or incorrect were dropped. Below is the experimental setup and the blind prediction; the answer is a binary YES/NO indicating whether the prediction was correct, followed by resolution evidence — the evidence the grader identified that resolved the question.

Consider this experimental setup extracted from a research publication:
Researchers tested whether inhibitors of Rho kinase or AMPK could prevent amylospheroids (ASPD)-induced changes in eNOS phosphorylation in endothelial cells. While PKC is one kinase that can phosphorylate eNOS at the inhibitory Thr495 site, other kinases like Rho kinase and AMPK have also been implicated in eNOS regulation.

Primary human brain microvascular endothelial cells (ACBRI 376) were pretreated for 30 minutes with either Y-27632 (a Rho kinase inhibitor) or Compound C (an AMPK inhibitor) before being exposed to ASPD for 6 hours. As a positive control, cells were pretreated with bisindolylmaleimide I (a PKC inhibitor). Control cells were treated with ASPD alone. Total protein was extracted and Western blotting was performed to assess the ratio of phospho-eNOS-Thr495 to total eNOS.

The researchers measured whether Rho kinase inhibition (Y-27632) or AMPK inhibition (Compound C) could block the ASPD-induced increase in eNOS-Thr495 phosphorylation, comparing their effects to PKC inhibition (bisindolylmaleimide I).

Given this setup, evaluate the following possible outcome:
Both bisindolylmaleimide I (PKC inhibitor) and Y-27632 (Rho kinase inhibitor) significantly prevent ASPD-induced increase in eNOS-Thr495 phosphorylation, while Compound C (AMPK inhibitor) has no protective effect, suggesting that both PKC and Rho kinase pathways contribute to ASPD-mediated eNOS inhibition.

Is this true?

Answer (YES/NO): NO